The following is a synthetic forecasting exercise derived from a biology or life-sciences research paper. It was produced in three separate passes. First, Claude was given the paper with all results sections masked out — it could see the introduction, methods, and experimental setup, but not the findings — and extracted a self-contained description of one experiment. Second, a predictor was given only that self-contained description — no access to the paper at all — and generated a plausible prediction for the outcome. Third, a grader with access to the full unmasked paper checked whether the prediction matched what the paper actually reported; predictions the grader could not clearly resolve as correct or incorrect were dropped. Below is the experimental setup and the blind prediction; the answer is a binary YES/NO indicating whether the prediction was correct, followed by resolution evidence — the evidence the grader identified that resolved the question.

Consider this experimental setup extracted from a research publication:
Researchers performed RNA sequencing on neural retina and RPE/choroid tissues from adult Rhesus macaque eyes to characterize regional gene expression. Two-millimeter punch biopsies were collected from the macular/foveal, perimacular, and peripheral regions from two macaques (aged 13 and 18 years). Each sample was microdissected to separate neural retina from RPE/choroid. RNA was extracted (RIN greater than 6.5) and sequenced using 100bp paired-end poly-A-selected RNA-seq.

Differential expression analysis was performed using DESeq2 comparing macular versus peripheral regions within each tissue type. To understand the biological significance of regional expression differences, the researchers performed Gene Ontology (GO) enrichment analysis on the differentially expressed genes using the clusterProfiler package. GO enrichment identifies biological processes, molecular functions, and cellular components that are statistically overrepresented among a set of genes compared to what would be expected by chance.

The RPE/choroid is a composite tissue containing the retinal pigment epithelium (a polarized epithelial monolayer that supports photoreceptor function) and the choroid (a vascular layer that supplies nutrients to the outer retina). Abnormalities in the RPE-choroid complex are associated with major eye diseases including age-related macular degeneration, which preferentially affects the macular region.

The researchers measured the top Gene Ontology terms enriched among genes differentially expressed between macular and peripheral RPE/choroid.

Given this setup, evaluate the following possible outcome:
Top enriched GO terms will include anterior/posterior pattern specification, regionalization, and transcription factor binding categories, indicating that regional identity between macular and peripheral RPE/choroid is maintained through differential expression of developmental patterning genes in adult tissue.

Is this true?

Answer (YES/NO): NO